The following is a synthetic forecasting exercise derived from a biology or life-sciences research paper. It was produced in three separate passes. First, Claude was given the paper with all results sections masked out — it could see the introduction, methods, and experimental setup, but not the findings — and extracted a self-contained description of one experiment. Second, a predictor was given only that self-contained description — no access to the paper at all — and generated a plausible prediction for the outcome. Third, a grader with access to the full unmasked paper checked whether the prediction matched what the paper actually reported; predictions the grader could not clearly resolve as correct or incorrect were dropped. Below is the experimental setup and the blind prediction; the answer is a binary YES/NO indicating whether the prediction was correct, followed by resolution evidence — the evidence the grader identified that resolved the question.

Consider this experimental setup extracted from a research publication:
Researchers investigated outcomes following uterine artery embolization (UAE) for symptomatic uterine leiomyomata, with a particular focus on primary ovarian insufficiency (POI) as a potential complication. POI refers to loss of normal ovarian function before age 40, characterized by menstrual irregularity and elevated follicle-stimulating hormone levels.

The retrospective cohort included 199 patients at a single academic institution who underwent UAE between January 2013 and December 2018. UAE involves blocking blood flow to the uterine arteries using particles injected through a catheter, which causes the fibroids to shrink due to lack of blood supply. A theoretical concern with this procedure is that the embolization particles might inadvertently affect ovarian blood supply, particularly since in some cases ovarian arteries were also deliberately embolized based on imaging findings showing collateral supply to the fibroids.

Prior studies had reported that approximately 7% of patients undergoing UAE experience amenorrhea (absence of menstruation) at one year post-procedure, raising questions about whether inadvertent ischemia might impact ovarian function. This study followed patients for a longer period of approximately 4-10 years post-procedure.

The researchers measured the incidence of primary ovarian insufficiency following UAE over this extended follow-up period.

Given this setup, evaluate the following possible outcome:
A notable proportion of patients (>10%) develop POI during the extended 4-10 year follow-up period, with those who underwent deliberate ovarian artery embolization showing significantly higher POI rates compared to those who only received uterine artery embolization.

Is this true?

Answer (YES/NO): NO